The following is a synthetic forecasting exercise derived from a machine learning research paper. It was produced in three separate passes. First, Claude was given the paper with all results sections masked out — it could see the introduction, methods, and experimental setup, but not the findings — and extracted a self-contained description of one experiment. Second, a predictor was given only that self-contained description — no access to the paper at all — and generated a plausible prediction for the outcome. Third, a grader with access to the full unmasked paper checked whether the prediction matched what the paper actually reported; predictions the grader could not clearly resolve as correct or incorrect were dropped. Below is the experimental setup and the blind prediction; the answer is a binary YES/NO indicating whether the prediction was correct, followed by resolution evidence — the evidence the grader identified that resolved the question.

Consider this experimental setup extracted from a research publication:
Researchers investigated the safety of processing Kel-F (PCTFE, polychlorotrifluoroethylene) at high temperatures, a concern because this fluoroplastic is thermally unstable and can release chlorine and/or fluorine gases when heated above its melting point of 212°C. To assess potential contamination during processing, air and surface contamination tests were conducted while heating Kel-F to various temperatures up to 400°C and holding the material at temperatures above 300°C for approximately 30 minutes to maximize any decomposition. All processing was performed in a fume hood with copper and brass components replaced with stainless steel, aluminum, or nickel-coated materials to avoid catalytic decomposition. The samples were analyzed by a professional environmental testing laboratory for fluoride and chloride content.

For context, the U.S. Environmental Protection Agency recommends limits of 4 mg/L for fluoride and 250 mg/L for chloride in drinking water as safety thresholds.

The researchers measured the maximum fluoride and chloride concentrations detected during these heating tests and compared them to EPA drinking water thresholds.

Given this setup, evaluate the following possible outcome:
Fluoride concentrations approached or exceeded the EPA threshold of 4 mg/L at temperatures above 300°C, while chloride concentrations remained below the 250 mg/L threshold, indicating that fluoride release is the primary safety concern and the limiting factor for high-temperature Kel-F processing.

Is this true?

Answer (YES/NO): NO